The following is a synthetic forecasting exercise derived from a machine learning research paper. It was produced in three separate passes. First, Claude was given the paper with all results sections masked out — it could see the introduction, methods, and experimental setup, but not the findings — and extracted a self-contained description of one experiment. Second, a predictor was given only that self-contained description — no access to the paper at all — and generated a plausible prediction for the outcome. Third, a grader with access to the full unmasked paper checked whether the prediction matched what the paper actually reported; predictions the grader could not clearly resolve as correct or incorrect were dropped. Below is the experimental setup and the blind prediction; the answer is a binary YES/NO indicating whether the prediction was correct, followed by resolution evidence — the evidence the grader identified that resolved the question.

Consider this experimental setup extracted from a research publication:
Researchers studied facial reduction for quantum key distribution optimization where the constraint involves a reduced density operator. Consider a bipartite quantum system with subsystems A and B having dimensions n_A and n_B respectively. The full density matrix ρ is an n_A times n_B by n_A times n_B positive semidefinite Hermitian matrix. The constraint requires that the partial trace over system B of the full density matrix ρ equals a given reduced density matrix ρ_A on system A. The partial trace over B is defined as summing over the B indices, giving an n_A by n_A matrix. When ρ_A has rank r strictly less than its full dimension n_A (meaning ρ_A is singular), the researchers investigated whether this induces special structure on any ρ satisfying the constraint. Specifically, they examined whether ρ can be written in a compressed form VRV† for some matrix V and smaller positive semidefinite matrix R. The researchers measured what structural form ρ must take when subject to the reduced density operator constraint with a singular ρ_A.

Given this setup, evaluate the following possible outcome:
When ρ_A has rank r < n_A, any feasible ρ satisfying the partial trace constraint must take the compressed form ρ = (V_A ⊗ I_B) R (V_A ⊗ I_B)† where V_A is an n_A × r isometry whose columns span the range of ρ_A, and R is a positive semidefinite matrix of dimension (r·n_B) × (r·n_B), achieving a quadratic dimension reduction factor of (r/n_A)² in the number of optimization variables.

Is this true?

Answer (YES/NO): YES